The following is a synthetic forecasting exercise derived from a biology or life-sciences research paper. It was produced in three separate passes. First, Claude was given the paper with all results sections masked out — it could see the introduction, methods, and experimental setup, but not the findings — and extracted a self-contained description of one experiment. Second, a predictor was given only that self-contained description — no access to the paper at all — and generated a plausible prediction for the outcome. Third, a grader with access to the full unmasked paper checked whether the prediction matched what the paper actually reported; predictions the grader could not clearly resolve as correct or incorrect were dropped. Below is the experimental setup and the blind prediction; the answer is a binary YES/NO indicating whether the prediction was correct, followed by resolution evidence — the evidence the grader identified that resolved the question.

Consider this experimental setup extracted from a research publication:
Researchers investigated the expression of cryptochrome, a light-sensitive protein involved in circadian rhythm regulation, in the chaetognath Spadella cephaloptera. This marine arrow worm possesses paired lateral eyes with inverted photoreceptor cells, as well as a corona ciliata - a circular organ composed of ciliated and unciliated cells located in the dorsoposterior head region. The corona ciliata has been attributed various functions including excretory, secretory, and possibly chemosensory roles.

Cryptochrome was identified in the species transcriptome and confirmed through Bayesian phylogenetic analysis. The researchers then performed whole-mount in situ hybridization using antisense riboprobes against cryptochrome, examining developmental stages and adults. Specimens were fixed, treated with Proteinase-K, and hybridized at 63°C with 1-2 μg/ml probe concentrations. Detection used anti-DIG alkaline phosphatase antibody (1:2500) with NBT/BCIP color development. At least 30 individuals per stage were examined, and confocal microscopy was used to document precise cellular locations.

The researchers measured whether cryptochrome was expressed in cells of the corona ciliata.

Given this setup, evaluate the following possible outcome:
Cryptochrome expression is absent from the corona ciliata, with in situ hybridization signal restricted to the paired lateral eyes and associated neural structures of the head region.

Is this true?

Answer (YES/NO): NO